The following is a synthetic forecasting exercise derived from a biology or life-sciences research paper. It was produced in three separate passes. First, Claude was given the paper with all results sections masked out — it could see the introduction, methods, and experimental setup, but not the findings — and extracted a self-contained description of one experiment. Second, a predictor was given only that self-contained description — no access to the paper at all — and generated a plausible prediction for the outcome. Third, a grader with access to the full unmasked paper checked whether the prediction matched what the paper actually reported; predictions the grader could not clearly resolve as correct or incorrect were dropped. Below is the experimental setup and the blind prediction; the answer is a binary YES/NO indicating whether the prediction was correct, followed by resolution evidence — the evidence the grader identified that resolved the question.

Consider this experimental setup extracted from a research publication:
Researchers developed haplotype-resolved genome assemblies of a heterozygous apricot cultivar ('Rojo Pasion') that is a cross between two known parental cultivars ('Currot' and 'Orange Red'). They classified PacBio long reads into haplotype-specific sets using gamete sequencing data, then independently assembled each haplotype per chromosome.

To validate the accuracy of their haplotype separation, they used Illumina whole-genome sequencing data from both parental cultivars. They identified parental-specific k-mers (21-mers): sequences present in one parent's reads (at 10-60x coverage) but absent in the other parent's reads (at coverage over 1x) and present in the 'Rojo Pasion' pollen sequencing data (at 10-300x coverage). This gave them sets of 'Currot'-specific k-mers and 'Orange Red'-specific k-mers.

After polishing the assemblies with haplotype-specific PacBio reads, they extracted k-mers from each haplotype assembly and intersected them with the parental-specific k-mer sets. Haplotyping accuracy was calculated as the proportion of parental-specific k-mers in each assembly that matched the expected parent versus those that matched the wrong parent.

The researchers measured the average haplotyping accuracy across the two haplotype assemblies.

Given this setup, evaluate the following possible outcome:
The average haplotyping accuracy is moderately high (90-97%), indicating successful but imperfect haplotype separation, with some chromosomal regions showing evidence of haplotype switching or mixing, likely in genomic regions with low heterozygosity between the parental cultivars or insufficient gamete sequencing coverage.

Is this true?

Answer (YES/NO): NO